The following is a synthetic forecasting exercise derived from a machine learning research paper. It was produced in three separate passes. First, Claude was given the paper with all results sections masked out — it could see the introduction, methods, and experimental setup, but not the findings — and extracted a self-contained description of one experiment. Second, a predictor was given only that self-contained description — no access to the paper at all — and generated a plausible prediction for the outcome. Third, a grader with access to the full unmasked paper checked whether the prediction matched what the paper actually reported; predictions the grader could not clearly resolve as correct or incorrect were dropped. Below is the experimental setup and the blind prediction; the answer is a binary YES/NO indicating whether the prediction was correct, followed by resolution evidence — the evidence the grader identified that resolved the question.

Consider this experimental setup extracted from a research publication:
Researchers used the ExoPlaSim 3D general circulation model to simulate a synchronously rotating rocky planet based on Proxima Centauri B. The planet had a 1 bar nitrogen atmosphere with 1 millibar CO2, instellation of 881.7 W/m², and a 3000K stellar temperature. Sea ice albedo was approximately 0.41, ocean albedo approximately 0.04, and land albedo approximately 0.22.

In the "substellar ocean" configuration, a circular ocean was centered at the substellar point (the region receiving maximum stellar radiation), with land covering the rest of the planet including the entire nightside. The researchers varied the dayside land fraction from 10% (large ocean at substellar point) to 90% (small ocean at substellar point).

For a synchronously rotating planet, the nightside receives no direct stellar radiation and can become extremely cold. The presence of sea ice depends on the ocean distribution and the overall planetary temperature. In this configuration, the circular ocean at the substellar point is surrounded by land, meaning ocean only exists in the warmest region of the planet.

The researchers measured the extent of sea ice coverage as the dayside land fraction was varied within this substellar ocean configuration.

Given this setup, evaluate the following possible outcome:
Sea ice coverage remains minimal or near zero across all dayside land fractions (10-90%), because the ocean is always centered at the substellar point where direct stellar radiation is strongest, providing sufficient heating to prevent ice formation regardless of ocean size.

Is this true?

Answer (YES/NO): NO